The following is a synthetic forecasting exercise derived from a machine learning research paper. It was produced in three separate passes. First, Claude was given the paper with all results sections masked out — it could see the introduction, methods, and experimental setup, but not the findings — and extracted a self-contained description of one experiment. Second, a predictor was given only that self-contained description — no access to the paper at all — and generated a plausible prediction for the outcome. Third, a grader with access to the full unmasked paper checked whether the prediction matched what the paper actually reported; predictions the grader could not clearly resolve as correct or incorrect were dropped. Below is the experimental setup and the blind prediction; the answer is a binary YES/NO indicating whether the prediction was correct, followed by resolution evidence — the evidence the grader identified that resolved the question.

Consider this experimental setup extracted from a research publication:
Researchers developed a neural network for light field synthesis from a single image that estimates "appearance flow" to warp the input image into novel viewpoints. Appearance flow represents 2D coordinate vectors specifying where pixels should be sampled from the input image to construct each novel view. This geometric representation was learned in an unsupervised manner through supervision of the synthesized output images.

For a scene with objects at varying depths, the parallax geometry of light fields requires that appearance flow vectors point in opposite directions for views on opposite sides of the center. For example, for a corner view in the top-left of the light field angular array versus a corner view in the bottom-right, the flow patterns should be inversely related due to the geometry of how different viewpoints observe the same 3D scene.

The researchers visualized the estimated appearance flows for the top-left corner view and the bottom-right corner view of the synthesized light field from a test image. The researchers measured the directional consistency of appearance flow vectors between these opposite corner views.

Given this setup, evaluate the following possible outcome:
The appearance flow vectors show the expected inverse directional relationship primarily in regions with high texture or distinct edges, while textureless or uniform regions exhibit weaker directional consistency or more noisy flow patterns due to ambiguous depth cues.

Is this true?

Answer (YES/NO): NO